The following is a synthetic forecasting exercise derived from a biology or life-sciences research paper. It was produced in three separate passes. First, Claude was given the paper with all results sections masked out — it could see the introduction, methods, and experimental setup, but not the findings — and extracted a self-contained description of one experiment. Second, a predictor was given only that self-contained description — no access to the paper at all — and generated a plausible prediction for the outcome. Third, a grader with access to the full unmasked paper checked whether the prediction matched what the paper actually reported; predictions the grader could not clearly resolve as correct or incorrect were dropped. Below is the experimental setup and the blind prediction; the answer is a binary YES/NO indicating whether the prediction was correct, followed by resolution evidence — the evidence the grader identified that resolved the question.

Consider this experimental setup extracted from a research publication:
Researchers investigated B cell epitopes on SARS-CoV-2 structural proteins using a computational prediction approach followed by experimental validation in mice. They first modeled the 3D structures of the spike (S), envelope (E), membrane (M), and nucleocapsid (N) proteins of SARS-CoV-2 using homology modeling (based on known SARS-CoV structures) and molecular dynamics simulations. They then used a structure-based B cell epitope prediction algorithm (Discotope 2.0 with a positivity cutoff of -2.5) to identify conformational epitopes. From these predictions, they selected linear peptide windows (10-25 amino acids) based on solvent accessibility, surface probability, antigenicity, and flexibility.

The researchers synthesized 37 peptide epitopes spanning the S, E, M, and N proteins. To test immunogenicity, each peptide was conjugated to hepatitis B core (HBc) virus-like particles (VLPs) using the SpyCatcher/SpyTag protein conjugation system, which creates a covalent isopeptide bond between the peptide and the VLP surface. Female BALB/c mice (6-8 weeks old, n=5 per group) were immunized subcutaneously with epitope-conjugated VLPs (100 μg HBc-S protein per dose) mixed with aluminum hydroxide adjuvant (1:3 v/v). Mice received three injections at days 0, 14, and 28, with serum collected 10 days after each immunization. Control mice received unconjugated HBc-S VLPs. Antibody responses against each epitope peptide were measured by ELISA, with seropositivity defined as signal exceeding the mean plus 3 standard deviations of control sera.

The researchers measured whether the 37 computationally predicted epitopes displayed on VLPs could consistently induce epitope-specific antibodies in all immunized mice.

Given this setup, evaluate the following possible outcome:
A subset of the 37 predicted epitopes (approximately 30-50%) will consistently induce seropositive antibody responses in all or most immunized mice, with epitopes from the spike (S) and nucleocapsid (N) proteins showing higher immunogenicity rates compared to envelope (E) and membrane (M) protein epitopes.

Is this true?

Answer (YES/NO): NO